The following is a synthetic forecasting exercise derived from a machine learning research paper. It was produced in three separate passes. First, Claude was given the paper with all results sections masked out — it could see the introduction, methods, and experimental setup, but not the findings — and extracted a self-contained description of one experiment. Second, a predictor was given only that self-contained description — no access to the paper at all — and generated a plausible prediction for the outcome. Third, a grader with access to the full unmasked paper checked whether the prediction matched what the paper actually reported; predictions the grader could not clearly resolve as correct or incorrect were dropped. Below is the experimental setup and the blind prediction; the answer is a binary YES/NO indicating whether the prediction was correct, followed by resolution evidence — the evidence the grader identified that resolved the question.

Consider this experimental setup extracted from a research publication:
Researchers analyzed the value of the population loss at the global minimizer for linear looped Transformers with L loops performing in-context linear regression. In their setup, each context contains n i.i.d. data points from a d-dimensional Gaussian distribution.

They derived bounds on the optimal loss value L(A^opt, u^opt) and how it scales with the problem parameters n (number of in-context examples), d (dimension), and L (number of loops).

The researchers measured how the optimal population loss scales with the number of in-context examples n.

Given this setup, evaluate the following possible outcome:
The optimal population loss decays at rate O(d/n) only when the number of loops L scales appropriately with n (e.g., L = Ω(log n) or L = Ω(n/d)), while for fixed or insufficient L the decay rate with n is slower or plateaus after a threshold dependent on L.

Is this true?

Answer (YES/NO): NO